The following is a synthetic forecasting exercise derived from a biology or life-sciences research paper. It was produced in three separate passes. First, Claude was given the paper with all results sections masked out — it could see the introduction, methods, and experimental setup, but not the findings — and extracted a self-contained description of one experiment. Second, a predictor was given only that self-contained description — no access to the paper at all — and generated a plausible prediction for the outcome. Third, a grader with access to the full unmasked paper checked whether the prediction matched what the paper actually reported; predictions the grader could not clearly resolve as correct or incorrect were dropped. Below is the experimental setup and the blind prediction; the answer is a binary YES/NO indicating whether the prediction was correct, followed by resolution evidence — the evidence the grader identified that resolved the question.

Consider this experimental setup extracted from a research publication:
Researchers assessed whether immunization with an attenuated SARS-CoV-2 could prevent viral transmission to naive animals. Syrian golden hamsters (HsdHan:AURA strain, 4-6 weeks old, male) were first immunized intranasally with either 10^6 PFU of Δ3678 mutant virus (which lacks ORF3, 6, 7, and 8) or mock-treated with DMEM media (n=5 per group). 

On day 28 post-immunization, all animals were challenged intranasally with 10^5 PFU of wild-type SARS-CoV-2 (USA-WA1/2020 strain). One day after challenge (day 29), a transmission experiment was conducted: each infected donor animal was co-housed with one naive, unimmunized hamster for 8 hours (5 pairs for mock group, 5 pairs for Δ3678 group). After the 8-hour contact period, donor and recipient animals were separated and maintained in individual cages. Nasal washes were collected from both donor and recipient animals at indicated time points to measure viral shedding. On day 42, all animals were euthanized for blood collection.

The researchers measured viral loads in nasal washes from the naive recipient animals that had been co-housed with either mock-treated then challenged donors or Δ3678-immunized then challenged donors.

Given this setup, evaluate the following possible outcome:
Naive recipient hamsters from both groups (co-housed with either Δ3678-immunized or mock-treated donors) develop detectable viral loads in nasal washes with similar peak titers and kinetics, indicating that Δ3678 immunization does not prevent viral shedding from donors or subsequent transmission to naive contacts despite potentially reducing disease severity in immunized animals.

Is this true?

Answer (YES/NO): NO